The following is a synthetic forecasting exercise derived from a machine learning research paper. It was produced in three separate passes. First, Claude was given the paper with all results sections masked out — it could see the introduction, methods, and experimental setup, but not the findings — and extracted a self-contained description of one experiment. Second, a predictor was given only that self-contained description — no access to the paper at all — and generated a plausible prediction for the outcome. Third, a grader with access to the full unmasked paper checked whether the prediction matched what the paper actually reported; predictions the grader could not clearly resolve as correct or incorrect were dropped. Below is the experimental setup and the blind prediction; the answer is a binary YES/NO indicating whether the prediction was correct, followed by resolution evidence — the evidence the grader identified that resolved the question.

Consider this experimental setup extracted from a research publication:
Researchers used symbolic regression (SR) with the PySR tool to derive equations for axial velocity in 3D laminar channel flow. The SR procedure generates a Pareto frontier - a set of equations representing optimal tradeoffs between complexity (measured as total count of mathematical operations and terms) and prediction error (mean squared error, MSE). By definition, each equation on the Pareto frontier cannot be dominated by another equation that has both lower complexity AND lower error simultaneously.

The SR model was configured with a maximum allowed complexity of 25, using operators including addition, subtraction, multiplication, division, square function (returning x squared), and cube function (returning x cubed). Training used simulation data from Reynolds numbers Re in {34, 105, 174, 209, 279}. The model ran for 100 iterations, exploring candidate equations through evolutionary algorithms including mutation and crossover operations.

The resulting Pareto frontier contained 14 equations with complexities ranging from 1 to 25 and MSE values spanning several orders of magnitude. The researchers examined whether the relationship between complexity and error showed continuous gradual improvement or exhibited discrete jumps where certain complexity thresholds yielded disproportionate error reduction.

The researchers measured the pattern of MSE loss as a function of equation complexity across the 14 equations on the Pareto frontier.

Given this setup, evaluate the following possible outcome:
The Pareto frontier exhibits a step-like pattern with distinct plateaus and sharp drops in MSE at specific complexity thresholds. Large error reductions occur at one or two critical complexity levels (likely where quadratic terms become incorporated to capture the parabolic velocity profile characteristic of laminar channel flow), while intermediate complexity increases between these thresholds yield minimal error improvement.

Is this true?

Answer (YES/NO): YES